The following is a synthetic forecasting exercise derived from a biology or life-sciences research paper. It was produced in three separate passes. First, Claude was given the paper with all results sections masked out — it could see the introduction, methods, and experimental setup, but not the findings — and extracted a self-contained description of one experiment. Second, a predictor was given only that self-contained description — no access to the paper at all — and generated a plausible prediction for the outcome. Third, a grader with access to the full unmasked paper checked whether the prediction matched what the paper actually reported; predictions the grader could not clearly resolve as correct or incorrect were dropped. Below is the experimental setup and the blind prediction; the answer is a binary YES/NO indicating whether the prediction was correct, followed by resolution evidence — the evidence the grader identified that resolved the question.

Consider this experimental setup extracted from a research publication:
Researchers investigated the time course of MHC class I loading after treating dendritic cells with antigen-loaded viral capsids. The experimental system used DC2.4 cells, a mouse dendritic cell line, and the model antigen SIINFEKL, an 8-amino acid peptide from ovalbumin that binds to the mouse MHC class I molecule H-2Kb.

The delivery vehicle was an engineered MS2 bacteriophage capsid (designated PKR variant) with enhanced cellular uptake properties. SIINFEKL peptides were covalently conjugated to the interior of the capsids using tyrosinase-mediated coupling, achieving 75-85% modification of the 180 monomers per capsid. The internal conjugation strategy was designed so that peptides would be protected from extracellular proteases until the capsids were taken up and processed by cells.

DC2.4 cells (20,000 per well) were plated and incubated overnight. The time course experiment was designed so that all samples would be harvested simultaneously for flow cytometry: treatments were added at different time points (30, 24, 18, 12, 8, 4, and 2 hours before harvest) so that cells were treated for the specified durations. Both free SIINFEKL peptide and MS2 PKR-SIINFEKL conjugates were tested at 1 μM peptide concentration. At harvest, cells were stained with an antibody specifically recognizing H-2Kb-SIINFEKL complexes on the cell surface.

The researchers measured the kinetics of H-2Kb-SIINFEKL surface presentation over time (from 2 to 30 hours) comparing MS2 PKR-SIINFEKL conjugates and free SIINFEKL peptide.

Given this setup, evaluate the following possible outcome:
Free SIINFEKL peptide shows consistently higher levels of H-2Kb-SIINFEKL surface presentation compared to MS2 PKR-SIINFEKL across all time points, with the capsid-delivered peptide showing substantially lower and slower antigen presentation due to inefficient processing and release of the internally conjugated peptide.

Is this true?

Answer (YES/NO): NO